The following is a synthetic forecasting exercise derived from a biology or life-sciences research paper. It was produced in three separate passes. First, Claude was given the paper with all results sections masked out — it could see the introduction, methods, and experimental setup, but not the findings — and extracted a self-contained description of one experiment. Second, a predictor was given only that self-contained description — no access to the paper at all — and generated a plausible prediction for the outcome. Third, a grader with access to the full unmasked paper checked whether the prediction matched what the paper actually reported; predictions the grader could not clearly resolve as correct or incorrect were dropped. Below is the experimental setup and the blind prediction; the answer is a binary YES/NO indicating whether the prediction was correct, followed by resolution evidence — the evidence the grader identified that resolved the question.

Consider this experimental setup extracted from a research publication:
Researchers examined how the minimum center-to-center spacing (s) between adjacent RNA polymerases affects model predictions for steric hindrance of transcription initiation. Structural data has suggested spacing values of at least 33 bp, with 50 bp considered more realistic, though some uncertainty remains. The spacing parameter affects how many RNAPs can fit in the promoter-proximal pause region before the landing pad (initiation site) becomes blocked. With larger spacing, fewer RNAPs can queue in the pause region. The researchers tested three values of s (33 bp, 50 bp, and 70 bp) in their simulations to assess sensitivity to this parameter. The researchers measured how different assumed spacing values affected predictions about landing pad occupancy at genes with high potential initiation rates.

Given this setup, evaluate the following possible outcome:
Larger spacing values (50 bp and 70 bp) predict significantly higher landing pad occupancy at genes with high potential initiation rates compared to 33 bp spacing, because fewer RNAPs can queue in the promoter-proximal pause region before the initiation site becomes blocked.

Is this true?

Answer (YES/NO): NO